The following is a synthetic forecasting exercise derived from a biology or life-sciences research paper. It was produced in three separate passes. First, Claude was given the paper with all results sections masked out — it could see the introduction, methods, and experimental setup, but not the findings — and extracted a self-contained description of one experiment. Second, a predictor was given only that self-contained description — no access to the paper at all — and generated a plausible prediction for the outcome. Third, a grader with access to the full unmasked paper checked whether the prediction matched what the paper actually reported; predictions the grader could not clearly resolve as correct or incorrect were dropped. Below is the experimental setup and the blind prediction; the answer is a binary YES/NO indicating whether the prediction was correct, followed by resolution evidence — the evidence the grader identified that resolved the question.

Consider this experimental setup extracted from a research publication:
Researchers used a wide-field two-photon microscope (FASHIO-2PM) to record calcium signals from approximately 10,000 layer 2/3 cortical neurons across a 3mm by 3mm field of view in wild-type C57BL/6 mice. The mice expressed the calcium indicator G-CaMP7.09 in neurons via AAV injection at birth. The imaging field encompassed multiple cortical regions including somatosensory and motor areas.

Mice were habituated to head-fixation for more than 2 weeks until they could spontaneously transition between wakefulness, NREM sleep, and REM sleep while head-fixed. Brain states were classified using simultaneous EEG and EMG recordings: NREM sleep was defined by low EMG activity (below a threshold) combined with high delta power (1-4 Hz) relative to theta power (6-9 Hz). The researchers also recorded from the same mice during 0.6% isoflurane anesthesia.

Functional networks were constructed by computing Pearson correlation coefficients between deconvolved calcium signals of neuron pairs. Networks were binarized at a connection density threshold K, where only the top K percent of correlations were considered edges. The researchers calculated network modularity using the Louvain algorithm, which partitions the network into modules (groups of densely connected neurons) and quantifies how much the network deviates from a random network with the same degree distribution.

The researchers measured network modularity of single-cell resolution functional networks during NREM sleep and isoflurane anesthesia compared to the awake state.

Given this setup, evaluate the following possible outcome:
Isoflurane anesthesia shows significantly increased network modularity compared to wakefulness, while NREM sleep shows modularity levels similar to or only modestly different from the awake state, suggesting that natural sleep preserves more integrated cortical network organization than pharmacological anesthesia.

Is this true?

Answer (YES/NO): NO